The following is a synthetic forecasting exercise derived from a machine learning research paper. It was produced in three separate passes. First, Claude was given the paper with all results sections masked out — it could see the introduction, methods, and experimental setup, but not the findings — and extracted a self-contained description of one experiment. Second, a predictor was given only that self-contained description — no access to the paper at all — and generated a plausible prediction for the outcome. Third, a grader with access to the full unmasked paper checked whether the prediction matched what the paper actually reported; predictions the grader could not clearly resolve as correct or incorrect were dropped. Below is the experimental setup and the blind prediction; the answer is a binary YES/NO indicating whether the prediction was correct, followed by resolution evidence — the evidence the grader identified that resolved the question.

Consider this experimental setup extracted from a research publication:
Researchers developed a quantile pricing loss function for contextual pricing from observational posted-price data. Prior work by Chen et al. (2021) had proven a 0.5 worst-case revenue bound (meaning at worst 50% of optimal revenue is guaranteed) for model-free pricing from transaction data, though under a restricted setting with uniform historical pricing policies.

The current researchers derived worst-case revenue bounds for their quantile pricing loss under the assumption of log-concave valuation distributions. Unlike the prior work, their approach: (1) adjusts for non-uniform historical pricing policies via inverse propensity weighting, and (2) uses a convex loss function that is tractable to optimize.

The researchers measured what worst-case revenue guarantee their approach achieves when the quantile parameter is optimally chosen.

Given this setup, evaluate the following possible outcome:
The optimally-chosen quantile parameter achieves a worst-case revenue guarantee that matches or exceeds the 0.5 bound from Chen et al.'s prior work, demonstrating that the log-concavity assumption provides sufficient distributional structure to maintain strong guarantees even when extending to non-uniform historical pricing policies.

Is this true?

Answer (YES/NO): YES